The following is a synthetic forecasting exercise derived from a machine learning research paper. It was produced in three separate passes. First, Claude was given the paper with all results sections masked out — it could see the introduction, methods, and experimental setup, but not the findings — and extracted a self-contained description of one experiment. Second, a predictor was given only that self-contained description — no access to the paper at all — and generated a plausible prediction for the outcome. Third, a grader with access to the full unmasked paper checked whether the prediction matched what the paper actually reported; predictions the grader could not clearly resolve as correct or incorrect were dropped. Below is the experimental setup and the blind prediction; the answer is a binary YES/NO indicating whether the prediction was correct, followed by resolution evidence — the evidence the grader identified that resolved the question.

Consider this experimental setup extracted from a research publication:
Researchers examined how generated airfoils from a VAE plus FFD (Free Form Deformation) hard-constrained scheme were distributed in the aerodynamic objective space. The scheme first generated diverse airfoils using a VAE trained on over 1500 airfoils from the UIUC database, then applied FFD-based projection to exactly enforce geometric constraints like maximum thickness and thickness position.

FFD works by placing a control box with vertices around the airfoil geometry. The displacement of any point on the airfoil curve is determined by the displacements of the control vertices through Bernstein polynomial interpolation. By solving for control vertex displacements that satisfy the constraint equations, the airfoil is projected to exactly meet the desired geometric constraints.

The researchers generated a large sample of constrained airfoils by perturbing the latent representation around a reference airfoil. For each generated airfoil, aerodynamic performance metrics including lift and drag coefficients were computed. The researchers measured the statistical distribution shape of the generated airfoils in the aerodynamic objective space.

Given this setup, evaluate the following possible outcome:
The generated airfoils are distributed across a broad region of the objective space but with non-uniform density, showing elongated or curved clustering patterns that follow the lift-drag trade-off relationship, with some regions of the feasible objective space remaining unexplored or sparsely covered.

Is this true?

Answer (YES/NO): NO